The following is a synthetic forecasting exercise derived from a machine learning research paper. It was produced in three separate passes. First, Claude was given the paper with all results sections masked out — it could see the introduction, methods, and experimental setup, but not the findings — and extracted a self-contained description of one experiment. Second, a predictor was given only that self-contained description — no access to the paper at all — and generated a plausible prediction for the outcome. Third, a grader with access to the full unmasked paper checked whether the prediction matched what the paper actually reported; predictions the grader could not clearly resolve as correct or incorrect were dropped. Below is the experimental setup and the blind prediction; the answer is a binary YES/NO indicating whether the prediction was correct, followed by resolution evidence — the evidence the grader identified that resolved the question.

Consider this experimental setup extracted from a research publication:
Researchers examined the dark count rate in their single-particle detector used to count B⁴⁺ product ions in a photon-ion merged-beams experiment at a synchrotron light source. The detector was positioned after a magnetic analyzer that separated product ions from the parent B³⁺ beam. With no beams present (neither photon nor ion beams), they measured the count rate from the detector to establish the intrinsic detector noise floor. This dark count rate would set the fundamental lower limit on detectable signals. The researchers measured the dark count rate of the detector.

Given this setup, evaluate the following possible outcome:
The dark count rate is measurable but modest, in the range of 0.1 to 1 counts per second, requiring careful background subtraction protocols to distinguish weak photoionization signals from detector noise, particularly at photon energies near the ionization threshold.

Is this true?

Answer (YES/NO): NO